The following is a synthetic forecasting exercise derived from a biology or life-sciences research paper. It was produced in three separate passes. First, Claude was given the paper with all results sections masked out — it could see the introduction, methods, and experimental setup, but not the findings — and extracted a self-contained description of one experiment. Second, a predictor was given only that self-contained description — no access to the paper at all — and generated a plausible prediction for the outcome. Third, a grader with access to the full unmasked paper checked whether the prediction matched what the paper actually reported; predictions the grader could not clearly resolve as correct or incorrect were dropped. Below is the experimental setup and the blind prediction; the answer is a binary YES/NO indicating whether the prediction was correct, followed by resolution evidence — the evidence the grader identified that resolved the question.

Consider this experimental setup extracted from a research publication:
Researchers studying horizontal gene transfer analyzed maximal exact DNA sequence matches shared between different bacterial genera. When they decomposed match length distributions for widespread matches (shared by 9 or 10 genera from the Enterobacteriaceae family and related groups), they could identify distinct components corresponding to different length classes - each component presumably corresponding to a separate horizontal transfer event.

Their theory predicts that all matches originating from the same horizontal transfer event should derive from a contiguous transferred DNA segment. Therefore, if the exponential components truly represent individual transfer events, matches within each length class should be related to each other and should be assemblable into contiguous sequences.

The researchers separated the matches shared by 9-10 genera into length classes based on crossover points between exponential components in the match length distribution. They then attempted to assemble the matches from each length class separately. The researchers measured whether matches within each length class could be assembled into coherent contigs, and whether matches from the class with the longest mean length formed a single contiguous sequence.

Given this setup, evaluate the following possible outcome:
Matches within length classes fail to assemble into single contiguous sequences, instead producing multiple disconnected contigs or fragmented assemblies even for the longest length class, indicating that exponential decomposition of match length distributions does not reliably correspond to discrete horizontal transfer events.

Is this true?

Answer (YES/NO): NO